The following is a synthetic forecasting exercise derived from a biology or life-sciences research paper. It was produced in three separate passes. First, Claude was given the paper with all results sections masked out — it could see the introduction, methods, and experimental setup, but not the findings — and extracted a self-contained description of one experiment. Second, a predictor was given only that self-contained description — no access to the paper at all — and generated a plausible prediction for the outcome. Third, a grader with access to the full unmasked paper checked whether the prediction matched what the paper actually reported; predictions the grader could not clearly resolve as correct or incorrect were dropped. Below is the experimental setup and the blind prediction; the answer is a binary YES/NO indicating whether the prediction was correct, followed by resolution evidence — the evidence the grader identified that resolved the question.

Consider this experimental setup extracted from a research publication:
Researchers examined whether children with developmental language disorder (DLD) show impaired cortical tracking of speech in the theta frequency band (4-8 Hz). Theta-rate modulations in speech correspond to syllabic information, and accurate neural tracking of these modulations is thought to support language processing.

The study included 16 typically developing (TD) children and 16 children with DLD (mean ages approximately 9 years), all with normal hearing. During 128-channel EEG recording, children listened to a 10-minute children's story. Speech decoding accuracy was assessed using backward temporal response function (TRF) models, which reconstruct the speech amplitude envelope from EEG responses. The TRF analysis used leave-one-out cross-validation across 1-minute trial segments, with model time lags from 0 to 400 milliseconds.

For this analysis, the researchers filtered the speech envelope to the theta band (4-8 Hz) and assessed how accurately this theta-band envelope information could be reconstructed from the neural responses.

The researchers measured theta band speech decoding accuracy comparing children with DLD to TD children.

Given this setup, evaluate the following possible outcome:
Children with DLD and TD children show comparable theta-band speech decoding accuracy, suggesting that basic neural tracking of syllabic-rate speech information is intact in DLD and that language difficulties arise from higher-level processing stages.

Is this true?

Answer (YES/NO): YES